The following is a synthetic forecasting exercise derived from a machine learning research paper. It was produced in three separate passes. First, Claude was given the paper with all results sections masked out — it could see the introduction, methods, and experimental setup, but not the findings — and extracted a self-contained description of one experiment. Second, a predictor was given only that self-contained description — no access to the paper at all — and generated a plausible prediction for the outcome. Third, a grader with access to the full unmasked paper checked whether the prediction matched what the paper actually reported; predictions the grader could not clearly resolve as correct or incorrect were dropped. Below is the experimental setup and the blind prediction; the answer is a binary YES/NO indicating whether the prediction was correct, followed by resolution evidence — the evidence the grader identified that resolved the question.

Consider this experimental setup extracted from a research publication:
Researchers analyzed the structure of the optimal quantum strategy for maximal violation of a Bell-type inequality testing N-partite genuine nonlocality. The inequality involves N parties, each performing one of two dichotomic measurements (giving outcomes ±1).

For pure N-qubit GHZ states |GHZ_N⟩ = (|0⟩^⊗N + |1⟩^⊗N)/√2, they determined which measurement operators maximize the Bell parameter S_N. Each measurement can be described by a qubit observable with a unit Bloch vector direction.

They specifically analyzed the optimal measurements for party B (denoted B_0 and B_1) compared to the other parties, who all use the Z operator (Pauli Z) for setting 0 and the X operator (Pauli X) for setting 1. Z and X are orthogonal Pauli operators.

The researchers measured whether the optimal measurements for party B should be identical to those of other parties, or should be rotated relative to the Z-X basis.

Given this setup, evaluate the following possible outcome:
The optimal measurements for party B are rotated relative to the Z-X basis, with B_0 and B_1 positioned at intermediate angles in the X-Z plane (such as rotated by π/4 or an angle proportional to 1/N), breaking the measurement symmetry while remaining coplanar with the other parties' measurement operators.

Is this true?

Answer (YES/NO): YES